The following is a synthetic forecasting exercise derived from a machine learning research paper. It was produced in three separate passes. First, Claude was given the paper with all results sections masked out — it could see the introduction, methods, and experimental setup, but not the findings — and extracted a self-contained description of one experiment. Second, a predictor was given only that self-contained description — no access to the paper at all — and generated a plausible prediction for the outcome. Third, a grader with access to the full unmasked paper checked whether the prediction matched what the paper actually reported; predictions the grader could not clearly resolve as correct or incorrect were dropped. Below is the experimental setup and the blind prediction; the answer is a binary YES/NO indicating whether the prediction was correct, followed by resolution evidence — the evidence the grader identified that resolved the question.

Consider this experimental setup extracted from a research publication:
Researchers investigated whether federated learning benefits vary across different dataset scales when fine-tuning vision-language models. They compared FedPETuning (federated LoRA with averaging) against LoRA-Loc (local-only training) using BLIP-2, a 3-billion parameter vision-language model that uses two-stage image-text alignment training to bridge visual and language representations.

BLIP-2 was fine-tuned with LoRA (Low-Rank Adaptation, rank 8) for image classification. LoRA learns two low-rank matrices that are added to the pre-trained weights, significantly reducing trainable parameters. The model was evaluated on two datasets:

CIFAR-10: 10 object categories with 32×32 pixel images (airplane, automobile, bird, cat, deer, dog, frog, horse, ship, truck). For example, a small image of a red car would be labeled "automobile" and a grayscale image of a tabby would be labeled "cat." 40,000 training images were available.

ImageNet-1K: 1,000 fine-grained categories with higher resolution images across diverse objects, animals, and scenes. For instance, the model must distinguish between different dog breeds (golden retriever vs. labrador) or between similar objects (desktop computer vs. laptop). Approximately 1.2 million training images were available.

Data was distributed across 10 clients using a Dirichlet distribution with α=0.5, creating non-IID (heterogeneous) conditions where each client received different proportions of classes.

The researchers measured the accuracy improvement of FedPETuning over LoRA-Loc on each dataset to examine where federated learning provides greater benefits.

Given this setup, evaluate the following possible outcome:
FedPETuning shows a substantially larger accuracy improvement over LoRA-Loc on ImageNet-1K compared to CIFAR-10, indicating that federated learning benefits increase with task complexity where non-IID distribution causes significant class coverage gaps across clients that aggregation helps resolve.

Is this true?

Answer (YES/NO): NO